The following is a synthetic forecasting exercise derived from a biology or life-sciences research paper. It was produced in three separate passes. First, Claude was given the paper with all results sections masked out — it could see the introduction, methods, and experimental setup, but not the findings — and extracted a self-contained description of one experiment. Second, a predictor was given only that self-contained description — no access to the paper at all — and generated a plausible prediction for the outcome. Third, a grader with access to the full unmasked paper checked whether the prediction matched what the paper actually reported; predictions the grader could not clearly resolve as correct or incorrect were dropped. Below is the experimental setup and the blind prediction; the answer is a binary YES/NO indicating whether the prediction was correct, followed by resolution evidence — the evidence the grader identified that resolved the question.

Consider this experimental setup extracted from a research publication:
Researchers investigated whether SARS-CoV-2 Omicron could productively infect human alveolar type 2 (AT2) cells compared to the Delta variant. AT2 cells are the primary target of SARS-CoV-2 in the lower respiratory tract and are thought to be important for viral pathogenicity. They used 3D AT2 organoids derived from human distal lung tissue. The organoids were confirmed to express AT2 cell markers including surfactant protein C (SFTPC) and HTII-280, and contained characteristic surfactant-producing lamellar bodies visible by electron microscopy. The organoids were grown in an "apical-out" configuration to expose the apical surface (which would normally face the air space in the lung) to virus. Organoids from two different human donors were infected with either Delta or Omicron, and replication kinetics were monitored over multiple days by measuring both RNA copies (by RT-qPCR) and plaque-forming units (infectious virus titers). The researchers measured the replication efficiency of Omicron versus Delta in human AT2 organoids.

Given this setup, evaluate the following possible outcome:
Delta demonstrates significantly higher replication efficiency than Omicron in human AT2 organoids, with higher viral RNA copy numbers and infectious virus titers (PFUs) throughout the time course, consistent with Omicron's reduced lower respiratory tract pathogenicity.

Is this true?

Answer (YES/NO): YES